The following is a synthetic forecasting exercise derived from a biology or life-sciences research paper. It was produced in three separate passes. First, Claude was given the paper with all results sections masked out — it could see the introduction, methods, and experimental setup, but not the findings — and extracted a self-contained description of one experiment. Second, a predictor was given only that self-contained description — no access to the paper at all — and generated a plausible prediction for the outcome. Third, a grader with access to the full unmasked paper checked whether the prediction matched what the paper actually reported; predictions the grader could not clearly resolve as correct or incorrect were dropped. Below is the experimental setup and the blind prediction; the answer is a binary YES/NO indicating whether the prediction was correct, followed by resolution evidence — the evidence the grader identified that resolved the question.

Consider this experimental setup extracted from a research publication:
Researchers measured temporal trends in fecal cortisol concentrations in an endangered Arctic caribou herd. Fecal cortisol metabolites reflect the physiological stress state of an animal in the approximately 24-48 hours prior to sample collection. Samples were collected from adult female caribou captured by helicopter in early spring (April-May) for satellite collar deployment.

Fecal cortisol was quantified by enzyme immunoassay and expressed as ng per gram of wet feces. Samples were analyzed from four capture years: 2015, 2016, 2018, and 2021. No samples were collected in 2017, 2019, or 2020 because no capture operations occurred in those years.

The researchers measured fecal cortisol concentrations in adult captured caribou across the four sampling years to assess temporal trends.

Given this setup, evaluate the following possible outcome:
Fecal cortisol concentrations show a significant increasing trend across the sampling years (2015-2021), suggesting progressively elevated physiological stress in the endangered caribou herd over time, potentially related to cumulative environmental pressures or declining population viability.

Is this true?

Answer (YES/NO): NO